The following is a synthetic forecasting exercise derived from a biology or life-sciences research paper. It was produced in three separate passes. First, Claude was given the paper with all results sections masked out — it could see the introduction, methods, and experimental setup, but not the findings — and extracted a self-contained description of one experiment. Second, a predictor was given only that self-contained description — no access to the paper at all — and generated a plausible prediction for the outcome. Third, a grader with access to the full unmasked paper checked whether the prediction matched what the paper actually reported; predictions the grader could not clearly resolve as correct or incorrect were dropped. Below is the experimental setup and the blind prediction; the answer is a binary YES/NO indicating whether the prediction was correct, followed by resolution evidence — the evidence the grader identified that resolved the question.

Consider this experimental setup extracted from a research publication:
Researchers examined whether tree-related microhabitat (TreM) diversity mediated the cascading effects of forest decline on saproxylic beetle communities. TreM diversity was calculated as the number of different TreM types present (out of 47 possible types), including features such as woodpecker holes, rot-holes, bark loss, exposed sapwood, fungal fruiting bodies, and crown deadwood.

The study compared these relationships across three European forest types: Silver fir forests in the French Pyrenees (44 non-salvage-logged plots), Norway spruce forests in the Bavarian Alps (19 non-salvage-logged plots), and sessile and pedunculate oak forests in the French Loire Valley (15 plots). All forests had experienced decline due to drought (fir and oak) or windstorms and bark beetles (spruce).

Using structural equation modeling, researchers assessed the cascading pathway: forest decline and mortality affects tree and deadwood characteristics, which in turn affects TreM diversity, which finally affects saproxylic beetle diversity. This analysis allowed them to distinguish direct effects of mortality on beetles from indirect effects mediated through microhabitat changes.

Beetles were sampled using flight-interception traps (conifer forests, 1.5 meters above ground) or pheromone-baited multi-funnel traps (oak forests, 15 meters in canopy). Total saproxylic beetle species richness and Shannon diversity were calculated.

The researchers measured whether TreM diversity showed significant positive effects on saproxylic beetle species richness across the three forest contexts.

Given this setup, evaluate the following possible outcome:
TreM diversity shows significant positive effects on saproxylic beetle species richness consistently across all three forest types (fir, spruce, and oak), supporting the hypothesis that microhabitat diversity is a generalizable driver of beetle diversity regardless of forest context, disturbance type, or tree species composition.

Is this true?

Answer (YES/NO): NO